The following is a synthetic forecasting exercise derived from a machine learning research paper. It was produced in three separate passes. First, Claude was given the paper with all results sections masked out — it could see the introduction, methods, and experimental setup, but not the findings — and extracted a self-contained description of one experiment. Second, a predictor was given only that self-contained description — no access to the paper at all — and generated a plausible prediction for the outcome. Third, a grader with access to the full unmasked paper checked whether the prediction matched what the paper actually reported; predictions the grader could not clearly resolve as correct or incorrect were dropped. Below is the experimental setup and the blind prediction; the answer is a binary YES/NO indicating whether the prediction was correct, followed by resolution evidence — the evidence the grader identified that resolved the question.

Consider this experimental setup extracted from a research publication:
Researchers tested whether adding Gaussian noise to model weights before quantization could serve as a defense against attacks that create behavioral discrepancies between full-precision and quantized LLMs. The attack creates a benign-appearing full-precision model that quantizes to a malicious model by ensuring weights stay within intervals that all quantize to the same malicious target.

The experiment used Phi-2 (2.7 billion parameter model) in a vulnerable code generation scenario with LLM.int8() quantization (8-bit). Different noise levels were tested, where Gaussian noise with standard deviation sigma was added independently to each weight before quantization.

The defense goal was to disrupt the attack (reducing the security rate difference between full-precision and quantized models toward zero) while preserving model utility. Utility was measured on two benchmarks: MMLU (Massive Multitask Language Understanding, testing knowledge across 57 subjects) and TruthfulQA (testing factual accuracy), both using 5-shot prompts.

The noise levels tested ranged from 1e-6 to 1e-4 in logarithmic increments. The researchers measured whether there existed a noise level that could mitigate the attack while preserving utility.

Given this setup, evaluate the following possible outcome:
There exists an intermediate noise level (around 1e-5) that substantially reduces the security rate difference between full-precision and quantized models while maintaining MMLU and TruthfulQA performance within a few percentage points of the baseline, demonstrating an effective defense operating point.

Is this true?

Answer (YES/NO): YES